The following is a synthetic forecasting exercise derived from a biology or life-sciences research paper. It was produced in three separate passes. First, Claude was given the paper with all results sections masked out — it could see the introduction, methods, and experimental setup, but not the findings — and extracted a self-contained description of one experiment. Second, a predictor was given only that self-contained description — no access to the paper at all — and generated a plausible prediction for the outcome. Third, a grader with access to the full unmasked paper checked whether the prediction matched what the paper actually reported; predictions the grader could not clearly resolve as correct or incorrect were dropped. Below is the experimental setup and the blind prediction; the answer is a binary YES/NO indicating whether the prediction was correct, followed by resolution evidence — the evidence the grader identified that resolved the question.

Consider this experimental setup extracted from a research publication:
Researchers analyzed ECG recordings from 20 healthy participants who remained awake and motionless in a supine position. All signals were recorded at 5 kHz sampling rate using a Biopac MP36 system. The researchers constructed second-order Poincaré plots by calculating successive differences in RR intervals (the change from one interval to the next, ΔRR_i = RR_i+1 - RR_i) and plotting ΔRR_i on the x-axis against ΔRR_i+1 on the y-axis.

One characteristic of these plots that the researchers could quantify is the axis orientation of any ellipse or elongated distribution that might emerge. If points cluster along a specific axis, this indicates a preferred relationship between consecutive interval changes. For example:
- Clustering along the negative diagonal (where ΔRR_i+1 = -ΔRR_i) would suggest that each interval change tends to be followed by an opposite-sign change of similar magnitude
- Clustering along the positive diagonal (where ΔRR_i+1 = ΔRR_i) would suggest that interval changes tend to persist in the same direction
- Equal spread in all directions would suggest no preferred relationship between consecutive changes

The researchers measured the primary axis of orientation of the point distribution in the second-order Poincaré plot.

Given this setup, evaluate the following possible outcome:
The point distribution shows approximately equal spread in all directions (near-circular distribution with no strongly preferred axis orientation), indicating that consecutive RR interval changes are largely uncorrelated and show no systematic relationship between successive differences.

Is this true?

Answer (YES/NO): NO